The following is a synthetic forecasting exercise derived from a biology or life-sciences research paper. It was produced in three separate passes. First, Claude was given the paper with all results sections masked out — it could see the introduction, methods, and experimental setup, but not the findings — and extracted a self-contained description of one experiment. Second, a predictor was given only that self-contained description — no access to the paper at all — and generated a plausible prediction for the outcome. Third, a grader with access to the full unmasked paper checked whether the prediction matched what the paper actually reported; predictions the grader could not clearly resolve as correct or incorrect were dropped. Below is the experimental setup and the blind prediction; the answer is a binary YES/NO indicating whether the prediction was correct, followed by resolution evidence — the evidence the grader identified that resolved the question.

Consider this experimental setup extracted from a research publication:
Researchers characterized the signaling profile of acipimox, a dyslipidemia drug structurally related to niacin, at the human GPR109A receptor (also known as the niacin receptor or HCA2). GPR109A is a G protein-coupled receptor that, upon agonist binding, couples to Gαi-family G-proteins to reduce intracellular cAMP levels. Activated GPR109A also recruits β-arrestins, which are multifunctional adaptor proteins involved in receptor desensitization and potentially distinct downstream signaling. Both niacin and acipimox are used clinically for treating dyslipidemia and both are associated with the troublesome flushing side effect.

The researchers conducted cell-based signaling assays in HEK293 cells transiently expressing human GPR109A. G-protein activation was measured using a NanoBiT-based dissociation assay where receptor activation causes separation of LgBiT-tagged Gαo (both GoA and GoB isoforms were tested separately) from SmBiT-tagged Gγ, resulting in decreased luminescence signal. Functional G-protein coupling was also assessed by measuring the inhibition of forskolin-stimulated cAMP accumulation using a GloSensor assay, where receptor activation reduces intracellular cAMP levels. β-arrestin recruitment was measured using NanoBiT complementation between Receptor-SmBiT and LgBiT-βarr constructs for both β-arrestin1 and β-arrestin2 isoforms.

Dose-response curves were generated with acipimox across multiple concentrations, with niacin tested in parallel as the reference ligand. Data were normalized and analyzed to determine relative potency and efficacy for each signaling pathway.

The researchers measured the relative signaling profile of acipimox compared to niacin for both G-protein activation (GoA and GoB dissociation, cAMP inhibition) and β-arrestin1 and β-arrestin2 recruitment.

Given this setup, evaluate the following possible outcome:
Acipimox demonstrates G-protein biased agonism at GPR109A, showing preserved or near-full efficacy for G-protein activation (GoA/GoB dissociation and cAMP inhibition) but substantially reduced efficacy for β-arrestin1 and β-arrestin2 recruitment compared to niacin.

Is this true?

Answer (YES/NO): NO